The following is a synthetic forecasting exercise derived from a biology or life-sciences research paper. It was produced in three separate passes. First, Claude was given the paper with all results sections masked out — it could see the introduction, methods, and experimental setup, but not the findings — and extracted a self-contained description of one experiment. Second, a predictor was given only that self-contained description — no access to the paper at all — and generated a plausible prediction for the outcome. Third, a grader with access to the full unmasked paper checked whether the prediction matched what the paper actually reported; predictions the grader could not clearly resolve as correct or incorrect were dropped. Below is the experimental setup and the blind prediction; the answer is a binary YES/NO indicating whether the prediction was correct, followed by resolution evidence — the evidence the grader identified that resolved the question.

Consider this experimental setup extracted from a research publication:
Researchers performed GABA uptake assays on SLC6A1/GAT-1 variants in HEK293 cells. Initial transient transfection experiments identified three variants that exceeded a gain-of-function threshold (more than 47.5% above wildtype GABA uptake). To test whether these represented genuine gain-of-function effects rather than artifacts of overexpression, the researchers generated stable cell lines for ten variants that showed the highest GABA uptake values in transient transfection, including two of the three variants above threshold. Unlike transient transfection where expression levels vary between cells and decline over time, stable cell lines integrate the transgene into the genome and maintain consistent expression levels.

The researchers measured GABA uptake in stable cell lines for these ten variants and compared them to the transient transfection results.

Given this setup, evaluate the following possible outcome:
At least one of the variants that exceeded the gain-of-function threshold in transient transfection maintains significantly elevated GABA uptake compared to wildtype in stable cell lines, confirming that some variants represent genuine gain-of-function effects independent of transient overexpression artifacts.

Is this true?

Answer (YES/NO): NO